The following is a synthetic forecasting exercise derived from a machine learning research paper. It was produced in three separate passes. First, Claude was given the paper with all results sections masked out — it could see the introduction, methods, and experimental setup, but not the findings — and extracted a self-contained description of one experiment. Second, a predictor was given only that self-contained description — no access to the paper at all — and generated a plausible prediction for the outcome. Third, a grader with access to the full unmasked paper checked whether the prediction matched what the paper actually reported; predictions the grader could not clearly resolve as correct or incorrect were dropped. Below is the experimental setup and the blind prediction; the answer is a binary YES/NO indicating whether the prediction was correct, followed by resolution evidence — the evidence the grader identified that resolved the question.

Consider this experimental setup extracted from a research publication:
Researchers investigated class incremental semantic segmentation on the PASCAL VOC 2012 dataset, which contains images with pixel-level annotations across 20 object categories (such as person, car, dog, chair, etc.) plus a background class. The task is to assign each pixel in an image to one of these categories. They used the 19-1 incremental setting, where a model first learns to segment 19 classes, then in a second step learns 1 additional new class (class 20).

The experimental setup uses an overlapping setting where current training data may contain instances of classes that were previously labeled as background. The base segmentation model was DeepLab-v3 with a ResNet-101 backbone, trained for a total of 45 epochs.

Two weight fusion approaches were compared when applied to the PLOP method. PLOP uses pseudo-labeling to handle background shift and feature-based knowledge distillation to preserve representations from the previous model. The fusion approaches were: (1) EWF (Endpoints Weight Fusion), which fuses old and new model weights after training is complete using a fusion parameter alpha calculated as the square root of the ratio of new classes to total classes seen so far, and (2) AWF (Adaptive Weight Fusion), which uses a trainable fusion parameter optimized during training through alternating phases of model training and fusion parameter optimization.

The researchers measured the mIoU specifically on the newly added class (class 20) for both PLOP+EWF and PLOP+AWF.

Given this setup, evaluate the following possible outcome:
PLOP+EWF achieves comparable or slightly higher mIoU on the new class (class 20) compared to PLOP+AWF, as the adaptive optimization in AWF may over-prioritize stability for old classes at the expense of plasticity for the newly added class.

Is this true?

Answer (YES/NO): YES